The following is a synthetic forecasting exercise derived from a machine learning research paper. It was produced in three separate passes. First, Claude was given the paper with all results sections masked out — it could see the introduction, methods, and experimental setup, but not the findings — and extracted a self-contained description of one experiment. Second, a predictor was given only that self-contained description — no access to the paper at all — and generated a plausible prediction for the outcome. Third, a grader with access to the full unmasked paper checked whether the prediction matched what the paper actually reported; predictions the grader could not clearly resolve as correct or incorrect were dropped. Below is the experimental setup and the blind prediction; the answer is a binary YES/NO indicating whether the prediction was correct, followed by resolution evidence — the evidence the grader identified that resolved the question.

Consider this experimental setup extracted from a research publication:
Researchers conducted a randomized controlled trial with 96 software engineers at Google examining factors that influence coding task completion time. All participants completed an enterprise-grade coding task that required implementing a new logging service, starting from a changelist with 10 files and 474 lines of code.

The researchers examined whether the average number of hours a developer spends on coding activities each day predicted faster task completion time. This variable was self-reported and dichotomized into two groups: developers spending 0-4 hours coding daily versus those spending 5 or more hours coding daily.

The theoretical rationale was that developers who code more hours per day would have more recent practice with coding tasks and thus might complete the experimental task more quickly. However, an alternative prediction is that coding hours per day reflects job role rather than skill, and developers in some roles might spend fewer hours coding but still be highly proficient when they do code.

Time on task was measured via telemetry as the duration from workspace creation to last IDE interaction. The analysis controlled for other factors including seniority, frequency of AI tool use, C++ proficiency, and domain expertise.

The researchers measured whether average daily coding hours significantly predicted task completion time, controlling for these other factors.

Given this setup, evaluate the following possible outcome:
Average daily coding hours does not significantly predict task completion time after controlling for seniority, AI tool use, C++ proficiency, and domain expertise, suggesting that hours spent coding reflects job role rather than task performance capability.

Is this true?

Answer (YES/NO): NO